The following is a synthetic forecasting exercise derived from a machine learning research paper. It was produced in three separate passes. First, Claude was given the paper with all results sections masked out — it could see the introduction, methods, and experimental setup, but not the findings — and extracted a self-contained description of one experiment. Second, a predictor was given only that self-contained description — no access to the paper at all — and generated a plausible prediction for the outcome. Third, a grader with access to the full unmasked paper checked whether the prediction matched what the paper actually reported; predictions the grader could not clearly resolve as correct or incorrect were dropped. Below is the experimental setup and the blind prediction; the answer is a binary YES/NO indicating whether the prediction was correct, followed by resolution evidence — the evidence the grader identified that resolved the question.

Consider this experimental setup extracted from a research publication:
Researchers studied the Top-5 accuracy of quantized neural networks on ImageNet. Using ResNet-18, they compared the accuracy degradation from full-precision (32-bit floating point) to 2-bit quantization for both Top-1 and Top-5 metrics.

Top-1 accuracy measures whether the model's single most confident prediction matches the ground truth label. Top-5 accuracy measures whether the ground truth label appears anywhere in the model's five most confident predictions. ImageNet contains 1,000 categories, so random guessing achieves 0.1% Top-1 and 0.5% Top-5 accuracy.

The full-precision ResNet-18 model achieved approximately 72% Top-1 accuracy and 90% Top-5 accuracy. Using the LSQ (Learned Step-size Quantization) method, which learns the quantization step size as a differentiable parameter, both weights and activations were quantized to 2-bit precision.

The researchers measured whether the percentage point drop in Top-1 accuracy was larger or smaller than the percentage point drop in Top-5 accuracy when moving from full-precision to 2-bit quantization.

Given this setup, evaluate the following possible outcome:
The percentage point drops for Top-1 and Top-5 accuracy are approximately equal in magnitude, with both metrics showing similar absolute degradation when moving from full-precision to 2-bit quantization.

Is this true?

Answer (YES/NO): NO